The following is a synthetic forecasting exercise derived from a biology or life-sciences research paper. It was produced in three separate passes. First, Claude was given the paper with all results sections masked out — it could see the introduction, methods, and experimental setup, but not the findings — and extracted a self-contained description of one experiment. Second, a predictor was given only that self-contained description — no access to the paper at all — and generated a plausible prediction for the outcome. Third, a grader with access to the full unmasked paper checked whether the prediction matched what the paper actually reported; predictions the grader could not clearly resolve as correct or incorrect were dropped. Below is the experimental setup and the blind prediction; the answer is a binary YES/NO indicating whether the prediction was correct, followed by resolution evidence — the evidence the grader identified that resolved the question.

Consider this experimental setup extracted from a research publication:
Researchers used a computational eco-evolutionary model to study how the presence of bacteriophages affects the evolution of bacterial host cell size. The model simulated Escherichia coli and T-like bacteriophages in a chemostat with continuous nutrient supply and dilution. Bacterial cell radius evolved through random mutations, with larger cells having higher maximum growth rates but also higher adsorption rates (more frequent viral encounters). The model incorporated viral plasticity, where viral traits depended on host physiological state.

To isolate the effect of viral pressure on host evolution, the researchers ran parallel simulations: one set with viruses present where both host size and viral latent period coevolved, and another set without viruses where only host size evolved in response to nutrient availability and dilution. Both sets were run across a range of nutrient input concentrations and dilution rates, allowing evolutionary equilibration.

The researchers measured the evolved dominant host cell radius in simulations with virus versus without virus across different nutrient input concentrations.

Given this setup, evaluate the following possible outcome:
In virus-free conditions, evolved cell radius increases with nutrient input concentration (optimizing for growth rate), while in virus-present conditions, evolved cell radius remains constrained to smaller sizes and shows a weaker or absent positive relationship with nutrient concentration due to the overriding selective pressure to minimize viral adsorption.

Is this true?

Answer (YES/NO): NO